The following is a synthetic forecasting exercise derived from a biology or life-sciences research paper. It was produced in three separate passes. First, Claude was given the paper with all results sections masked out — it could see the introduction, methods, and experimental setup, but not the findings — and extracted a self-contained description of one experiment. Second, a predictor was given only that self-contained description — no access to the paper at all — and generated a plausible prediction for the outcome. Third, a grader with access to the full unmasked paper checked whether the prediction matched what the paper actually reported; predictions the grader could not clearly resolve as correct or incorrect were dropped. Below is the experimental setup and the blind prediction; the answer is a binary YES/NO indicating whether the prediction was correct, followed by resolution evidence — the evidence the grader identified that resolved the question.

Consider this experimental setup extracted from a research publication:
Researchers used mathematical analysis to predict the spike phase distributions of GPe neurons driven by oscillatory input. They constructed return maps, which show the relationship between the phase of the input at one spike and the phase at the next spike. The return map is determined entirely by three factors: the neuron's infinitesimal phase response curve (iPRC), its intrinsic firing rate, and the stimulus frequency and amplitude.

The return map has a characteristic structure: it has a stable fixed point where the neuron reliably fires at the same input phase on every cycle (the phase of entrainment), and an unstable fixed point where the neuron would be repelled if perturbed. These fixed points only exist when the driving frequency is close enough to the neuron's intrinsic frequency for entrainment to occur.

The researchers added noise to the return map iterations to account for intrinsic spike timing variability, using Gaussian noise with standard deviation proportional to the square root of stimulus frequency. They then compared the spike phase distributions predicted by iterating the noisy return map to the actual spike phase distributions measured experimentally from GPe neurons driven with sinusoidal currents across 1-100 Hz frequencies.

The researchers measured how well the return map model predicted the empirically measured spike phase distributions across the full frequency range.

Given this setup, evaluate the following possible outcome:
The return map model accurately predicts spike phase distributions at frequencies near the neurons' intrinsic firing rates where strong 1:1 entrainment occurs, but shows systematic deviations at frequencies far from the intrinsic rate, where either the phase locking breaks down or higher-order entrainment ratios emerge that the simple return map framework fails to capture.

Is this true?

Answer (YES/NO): NO